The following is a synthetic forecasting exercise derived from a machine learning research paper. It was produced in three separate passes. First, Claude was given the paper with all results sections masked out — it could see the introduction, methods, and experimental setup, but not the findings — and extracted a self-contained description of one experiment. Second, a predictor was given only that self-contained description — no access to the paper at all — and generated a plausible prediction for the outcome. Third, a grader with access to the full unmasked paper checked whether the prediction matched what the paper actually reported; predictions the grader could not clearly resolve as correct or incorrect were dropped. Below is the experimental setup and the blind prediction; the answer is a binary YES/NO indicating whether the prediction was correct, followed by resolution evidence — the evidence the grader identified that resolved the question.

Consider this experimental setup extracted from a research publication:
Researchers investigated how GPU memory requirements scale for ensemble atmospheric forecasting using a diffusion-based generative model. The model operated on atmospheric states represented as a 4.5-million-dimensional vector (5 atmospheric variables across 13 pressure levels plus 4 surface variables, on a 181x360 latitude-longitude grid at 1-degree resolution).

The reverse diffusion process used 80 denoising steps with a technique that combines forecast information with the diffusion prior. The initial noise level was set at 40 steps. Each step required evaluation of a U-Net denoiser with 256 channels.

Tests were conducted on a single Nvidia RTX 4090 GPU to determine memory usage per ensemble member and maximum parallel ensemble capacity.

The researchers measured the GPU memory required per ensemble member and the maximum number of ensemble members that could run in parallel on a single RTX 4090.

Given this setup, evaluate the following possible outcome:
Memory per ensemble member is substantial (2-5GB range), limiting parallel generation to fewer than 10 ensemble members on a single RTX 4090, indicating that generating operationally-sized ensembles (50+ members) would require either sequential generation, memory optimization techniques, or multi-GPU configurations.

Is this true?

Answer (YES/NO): NO